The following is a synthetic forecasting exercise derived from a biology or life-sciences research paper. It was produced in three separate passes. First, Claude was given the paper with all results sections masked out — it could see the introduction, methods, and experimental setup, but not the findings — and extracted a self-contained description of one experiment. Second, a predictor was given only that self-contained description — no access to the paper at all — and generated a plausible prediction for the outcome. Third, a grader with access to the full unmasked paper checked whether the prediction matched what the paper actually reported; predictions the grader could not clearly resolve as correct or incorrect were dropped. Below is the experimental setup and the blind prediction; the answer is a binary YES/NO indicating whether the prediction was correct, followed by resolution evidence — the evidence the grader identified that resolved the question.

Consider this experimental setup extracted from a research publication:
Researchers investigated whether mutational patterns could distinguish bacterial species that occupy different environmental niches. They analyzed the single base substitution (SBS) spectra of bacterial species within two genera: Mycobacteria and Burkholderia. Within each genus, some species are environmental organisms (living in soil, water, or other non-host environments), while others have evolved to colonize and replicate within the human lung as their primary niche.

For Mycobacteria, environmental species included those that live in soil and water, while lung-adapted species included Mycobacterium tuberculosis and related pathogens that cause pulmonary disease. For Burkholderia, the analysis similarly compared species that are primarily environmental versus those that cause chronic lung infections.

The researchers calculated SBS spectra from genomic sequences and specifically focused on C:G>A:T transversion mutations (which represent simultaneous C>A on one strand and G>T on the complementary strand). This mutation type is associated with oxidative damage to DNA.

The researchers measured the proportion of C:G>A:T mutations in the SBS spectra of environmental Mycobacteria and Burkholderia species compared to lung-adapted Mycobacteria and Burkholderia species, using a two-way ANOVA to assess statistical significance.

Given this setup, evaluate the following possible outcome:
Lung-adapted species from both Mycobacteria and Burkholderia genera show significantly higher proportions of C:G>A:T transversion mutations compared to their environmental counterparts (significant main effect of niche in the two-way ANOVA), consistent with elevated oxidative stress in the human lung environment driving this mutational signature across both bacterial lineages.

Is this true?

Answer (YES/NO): YES